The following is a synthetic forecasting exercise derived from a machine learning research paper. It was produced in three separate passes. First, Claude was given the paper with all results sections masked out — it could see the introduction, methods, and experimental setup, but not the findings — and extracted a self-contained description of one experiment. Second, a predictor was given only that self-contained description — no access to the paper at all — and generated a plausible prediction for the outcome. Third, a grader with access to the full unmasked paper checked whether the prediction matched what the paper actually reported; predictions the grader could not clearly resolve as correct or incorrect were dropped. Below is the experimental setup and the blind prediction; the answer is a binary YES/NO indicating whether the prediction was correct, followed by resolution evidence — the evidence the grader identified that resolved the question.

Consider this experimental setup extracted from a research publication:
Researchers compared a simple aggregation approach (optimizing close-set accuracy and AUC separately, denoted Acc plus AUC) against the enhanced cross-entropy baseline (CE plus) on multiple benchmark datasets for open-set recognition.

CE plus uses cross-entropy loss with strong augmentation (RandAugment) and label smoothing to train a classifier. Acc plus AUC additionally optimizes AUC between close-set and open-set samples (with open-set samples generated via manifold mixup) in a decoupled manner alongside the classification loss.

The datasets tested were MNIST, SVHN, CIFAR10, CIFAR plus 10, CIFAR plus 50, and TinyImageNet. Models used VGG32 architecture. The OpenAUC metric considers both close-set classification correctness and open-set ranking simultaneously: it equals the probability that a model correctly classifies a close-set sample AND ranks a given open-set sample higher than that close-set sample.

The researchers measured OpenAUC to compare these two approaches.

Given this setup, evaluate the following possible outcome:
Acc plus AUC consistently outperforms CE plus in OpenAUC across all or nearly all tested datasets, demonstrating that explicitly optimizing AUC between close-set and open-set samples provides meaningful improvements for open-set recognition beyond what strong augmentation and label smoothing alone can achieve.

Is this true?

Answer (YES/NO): NO